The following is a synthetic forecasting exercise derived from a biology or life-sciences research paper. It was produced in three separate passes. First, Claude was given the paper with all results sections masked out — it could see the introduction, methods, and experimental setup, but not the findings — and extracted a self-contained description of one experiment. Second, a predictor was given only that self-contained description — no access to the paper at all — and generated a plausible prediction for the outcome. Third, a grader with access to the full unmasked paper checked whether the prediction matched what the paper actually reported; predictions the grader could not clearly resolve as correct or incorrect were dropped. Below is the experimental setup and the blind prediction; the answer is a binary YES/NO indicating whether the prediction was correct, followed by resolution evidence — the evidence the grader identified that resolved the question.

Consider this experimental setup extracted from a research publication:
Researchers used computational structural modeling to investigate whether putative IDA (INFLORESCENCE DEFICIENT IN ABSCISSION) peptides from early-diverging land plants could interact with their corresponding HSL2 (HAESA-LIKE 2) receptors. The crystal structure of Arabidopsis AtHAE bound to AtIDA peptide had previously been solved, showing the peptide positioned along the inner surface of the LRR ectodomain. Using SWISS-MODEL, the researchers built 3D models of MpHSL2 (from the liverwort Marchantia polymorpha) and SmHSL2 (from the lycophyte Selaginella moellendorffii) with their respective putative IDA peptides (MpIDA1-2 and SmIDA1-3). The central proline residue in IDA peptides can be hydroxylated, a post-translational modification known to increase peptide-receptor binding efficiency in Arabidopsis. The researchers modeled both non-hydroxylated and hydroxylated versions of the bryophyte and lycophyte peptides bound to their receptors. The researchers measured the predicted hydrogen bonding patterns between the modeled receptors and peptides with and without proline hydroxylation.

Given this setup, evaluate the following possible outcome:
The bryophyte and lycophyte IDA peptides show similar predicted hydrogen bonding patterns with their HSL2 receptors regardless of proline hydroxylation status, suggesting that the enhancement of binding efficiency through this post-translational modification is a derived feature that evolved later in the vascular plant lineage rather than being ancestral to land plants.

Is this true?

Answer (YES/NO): NO